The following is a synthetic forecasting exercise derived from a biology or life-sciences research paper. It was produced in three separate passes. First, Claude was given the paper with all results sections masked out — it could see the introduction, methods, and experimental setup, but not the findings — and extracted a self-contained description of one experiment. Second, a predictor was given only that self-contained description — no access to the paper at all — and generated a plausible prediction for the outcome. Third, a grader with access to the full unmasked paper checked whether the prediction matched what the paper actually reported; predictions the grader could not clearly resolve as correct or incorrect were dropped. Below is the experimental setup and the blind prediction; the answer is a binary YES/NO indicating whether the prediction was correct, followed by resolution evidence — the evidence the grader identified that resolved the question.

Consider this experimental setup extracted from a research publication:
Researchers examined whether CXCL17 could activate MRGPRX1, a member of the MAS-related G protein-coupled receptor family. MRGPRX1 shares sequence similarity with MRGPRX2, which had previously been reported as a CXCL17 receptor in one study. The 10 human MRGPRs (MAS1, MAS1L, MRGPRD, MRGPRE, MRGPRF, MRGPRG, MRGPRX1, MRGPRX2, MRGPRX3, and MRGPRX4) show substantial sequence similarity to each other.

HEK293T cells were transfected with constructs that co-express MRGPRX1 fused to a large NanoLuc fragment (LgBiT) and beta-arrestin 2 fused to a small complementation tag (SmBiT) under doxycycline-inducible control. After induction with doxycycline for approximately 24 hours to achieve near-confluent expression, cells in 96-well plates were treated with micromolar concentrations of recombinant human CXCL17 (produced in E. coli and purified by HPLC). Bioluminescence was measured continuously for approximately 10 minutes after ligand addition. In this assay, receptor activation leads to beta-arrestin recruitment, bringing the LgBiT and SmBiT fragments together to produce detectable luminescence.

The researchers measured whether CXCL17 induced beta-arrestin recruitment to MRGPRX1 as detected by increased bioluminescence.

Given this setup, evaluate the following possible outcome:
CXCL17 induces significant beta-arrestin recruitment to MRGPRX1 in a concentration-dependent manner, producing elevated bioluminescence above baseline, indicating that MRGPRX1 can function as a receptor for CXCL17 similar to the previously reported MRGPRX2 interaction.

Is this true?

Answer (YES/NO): YES